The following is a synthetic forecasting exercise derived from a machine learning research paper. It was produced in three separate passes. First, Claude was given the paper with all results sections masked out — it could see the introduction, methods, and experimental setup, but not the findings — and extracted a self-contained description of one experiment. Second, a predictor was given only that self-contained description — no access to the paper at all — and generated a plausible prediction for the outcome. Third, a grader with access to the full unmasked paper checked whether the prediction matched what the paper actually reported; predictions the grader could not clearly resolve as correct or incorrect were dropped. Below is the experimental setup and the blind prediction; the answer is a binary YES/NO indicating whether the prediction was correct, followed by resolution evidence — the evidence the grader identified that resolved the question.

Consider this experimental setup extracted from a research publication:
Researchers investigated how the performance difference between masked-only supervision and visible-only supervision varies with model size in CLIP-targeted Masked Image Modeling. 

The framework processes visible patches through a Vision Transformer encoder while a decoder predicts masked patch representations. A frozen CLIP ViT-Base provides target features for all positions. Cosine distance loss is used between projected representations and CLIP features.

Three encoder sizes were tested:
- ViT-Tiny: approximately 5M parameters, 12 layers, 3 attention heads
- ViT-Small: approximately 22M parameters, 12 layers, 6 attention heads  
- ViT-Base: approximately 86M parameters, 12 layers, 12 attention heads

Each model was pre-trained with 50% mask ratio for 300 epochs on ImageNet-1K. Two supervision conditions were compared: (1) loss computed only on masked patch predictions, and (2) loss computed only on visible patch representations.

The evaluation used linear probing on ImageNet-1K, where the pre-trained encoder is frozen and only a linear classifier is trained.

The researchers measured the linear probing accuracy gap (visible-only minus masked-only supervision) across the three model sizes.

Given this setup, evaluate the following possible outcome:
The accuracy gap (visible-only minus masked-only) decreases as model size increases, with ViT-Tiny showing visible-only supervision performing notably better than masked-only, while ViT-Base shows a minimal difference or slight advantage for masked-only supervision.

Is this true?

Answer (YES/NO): NO